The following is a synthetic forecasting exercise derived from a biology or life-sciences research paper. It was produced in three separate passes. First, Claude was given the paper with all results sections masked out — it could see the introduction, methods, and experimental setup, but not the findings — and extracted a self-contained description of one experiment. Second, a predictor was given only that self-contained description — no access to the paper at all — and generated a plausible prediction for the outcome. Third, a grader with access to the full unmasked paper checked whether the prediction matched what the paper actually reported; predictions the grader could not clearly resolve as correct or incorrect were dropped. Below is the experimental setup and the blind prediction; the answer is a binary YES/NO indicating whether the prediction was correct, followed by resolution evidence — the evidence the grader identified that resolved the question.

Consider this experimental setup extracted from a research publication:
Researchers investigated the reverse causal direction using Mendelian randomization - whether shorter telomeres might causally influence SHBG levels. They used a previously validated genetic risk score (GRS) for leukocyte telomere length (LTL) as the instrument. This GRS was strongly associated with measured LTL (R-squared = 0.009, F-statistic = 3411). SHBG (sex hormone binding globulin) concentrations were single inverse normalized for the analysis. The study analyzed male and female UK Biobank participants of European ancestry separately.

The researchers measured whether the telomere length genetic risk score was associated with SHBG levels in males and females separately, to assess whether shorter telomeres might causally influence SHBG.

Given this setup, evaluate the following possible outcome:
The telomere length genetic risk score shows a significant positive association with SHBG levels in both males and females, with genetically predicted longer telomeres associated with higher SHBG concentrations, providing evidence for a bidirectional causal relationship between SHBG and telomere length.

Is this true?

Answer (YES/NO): NO